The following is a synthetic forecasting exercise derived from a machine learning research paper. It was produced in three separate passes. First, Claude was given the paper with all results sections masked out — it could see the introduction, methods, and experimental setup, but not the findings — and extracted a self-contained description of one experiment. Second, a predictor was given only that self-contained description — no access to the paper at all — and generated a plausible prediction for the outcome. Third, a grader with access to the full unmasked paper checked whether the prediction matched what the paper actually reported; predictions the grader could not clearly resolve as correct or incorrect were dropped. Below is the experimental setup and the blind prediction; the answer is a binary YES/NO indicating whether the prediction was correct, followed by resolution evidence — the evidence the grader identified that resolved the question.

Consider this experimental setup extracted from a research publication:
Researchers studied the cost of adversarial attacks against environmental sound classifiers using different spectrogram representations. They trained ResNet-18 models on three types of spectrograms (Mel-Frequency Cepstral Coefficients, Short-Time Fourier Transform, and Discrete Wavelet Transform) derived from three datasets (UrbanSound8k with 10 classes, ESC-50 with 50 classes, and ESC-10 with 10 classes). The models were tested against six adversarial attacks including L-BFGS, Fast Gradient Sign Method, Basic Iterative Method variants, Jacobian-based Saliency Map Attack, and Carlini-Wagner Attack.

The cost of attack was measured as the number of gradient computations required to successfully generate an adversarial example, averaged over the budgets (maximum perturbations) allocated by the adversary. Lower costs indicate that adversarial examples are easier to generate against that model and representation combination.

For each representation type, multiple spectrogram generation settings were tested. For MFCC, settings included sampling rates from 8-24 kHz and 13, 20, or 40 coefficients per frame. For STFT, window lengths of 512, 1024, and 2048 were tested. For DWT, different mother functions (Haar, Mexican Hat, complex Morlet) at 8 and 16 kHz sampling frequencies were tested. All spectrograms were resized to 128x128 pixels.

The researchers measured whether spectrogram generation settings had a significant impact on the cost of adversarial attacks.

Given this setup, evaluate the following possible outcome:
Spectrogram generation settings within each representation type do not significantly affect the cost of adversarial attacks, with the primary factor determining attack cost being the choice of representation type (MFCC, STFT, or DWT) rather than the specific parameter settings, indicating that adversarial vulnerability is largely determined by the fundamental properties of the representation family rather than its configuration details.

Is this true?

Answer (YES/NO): NO